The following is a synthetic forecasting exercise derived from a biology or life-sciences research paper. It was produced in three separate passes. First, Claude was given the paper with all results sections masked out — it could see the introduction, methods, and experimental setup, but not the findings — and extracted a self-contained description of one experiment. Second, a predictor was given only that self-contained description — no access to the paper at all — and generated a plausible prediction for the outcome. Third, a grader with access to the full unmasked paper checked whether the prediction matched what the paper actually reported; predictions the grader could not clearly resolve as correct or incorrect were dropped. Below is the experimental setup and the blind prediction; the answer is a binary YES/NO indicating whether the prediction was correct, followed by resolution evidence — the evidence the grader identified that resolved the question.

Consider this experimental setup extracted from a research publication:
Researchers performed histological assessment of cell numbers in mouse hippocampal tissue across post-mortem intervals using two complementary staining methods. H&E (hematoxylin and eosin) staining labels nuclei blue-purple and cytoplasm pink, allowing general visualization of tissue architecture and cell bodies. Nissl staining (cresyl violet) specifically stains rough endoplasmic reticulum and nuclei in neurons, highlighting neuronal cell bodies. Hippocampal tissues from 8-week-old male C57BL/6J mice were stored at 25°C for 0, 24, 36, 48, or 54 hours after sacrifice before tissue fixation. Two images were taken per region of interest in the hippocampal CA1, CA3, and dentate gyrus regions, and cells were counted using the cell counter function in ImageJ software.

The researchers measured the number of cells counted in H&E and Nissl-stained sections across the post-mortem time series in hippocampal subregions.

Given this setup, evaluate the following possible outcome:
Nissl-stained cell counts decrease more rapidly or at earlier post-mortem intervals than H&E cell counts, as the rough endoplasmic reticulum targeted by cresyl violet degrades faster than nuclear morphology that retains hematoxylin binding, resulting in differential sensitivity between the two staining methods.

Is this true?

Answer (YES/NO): NO